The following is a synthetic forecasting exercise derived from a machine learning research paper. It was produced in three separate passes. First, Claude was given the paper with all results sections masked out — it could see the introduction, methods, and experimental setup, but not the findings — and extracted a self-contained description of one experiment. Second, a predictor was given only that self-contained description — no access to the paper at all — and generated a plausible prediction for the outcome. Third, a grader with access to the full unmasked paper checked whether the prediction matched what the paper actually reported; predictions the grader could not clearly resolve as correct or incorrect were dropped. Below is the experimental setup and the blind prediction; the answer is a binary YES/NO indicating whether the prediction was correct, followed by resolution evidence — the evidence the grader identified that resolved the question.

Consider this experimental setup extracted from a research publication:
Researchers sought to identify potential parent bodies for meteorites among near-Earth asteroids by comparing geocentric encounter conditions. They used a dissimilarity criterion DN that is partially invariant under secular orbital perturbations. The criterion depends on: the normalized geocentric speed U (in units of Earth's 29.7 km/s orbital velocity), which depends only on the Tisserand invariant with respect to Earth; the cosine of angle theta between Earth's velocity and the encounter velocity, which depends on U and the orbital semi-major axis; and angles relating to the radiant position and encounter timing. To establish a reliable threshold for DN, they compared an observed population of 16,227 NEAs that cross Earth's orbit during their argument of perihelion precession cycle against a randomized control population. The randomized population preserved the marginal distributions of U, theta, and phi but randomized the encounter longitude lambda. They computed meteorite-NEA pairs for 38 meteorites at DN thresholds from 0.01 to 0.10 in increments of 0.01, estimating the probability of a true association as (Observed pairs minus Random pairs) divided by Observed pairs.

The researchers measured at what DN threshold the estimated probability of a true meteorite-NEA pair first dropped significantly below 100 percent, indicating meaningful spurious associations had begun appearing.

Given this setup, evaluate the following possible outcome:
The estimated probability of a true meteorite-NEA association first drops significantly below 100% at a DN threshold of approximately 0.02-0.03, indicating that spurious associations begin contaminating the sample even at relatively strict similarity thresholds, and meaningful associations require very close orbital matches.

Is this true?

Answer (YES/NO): NO